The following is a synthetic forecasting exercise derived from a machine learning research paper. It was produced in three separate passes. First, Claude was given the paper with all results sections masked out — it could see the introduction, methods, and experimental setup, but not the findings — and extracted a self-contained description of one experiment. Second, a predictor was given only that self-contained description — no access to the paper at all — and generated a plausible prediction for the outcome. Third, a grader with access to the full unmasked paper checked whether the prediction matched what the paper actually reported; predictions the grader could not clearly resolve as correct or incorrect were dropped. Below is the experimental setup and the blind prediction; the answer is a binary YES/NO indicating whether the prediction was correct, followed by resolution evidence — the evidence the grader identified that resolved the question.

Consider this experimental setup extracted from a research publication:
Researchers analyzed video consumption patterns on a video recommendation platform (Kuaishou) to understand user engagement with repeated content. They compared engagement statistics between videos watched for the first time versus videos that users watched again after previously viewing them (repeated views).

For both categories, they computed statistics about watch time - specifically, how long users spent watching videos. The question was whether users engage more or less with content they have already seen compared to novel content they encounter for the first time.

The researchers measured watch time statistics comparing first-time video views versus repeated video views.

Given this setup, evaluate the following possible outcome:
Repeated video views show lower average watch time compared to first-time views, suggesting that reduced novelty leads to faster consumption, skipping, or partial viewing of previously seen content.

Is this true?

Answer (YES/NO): NO